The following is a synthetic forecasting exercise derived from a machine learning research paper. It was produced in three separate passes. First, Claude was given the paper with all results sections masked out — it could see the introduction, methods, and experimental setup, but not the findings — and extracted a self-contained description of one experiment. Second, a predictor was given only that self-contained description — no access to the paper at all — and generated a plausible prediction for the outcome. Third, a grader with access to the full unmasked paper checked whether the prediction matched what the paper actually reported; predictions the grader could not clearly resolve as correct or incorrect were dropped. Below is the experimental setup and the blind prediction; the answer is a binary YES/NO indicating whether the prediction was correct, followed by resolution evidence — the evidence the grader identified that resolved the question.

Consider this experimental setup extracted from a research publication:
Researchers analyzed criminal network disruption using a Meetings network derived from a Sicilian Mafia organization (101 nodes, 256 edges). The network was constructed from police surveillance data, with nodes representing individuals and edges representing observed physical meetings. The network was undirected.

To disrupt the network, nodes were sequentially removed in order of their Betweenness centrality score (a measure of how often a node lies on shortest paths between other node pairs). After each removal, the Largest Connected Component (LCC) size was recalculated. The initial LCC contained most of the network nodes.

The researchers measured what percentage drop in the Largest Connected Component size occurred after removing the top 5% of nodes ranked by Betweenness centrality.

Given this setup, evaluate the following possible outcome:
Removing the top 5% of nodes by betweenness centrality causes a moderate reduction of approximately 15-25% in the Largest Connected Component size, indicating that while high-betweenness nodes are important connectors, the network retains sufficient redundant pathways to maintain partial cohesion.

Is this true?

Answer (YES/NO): NO